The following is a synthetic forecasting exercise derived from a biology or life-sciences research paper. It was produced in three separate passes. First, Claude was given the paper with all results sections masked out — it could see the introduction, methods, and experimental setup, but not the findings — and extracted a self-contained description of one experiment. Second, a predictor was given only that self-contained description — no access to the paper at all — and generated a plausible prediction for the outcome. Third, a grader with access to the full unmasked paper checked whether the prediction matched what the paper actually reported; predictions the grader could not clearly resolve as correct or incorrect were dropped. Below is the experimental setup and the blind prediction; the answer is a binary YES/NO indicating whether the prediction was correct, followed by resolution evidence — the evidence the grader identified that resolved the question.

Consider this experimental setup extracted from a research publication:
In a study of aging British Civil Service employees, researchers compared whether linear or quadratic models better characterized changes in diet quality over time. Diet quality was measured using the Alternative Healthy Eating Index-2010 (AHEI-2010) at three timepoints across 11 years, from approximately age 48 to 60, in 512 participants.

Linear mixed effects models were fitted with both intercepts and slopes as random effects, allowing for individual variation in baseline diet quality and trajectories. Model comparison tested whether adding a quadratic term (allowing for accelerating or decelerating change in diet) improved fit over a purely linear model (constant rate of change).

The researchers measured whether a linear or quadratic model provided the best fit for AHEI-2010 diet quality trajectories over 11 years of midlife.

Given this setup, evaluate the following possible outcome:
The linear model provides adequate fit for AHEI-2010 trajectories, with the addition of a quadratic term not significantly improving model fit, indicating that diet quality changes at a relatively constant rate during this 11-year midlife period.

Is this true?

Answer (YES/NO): YES